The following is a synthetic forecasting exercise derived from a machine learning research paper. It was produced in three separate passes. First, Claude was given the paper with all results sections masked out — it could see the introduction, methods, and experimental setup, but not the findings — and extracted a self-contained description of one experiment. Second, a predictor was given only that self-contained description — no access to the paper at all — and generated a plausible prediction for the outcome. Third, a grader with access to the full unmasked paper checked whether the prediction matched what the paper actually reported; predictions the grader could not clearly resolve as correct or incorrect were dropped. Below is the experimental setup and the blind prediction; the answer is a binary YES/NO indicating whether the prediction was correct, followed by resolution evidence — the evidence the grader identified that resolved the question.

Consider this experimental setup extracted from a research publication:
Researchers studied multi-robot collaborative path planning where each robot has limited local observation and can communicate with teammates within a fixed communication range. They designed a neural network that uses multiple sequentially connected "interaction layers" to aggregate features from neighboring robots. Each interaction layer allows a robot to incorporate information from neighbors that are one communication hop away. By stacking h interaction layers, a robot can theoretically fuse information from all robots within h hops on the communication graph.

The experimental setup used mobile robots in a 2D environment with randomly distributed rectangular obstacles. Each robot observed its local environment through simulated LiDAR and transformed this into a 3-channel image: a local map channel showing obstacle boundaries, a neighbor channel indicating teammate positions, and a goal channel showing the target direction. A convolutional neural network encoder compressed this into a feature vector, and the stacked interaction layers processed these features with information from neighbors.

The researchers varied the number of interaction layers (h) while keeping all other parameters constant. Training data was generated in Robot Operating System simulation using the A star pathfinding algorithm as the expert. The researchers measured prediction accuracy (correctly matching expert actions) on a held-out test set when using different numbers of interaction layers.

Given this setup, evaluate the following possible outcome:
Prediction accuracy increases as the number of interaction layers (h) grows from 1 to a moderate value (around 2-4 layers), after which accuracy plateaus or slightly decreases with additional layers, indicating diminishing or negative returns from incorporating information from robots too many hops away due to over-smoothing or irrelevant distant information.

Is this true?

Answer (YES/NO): NO